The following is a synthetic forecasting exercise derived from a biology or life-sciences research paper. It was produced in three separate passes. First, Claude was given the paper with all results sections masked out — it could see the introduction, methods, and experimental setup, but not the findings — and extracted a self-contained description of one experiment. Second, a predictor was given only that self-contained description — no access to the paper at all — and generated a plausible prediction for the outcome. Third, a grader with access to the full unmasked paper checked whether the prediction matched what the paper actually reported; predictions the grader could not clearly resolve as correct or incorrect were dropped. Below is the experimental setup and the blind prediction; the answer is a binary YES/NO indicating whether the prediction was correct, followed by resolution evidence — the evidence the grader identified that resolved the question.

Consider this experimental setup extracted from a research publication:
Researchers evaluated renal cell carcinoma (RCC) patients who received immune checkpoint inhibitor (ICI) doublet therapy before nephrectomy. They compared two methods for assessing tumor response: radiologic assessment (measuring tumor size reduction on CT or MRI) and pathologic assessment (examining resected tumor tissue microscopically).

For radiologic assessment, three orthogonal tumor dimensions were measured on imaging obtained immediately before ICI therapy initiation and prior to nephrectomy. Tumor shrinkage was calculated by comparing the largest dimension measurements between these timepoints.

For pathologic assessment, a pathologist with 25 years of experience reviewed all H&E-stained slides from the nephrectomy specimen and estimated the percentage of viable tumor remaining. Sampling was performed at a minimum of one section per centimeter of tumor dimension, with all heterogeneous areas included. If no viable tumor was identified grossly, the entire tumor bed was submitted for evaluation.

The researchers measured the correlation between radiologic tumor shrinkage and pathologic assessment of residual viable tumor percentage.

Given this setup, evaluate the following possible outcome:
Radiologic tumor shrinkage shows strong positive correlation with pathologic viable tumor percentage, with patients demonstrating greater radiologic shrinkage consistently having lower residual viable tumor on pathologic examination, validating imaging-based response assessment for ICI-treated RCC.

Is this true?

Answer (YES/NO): NO